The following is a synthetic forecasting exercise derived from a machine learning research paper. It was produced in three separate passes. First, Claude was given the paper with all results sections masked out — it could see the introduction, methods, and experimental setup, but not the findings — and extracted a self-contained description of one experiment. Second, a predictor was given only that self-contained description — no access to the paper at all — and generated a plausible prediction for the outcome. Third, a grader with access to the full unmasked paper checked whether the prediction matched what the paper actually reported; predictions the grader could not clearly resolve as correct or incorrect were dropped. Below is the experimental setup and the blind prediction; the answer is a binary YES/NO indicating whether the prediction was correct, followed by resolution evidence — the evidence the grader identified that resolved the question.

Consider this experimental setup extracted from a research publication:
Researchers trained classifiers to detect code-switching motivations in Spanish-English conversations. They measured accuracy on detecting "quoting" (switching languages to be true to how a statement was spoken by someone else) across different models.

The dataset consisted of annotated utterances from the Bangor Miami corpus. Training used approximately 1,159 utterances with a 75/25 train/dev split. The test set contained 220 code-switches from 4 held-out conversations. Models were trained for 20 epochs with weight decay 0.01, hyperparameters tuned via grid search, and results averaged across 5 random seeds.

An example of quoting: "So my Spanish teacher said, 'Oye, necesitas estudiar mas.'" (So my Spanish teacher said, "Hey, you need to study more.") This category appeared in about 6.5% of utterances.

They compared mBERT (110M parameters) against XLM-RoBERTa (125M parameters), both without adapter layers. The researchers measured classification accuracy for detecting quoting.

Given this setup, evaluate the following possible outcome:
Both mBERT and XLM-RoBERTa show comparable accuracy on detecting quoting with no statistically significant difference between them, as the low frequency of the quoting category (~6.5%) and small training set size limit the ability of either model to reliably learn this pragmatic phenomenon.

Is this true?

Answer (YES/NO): NO